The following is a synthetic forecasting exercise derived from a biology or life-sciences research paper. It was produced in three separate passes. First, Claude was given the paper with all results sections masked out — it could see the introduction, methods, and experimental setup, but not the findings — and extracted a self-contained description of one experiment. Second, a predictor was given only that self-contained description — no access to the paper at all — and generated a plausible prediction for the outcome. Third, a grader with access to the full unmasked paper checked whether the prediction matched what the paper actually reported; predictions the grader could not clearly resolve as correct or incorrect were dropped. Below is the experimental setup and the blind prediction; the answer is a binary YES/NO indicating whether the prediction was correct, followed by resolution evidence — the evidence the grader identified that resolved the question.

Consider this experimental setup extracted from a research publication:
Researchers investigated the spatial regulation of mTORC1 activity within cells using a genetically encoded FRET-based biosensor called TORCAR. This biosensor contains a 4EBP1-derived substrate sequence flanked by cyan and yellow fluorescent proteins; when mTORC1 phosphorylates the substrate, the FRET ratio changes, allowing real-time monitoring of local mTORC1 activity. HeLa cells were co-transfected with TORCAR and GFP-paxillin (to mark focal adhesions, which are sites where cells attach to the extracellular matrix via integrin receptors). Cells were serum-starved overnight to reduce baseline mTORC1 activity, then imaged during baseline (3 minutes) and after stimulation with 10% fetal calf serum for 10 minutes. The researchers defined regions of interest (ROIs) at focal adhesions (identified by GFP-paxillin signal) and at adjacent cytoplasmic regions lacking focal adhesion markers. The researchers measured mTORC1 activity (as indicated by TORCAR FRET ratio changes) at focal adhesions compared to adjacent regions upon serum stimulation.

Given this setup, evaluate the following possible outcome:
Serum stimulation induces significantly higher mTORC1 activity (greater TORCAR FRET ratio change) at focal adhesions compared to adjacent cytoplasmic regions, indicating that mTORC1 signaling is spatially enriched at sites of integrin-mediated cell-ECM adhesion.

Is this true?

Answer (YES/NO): YES